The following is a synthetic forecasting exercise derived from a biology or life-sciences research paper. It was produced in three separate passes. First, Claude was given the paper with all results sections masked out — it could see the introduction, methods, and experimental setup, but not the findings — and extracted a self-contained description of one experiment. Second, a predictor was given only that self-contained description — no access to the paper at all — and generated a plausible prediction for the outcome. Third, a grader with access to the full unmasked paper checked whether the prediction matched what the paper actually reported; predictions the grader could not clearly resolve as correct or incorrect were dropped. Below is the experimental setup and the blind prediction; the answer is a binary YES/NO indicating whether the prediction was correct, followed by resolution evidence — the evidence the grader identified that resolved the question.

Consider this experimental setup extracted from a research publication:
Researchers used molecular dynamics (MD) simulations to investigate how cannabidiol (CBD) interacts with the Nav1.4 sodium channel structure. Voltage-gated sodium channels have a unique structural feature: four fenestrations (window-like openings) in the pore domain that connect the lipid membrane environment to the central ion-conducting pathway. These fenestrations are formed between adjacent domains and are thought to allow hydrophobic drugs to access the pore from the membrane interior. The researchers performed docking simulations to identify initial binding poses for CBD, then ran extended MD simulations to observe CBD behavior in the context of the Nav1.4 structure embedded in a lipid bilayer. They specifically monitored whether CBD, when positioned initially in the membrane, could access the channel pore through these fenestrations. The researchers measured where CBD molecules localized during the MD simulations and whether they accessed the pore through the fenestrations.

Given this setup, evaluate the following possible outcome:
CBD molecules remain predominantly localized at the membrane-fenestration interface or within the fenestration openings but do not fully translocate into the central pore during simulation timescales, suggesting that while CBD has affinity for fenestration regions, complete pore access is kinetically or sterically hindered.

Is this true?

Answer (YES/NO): NO